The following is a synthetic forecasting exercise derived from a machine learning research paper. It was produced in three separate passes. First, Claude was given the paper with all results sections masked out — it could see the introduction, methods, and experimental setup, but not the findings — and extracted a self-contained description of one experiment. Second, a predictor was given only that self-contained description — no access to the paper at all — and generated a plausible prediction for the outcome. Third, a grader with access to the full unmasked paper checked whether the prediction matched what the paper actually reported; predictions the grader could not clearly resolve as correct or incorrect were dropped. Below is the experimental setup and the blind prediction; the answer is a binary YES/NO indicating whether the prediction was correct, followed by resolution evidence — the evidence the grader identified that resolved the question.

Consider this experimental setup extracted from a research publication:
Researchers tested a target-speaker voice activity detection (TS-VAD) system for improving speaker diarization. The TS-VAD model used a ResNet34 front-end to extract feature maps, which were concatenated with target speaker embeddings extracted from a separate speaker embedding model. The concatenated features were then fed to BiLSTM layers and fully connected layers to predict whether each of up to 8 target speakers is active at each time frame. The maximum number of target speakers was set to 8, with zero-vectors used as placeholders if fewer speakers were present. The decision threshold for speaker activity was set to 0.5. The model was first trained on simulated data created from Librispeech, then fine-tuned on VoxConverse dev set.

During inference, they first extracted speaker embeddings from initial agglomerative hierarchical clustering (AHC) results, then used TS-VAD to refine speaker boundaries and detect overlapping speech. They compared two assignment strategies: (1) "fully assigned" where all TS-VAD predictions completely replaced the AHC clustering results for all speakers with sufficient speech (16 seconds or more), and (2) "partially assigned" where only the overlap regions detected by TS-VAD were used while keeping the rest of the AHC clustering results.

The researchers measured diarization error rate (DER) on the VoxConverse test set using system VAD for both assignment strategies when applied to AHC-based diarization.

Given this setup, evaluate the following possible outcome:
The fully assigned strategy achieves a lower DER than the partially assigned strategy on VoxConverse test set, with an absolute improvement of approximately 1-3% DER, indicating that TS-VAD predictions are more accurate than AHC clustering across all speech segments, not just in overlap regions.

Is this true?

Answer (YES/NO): NO